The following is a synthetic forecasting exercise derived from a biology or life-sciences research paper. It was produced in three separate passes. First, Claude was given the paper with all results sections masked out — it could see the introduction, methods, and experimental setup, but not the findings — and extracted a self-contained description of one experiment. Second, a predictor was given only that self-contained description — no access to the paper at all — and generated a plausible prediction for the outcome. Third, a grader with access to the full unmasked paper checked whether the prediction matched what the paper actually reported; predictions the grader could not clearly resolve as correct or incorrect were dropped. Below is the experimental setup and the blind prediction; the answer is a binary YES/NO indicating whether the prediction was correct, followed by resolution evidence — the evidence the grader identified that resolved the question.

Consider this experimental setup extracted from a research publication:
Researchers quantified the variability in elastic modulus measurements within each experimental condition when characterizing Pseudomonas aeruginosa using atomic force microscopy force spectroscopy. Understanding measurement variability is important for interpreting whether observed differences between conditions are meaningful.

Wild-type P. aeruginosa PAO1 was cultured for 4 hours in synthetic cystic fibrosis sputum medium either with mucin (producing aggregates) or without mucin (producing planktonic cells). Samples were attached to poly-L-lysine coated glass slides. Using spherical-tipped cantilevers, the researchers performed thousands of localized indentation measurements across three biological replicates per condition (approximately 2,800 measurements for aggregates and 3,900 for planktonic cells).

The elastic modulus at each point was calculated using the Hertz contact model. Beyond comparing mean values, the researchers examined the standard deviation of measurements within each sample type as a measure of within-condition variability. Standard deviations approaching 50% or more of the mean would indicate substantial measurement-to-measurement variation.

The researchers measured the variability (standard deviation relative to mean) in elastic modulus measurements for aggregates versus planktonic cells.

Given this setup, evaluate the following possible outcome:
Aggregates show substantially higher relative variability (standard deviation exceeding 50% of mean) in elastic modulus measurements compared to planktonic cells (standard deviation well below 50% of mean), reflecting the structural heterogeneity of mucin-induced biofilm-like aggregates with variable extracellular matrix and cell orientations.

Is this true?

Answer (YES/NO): NO